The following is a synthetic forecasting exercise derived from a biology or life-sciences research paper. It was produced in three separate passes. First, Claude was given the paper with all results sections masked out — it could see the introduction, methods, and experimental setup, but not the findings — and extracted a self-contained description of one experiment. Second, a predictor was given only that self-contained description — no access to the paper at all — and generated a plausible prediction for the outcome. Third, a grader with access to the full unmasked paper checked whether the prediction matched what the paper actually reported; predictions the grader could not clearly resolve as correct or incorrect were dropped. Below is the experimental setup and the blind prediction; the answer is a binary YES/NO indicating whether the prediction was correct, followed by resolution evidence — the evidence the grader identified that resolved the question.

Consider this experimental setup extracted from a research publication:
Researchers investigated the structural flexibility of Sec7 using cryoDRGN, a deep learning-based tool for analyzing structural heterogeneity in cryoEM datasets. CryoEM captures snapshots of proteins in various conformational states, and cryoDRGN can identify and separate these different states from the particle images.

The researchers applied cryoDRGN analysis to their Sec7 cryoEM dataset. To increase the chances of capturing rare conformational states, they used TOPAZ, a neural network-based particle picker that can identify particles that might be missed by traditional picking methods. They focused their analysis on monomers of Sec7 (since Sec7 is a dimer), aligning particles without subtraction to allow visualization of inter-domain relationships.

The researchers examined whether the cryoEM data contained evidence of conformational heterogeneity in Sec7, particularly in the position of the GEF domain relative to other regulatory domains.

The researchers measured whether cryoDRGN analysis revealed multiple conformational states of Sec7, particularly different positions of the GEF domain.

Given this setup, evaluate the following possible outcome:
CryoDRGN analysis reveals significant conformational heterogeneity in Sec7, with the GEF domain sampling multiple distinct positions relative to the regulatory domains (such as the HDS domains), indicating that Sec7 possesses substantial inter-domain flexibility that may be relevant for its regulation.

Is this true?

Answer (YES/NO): NO